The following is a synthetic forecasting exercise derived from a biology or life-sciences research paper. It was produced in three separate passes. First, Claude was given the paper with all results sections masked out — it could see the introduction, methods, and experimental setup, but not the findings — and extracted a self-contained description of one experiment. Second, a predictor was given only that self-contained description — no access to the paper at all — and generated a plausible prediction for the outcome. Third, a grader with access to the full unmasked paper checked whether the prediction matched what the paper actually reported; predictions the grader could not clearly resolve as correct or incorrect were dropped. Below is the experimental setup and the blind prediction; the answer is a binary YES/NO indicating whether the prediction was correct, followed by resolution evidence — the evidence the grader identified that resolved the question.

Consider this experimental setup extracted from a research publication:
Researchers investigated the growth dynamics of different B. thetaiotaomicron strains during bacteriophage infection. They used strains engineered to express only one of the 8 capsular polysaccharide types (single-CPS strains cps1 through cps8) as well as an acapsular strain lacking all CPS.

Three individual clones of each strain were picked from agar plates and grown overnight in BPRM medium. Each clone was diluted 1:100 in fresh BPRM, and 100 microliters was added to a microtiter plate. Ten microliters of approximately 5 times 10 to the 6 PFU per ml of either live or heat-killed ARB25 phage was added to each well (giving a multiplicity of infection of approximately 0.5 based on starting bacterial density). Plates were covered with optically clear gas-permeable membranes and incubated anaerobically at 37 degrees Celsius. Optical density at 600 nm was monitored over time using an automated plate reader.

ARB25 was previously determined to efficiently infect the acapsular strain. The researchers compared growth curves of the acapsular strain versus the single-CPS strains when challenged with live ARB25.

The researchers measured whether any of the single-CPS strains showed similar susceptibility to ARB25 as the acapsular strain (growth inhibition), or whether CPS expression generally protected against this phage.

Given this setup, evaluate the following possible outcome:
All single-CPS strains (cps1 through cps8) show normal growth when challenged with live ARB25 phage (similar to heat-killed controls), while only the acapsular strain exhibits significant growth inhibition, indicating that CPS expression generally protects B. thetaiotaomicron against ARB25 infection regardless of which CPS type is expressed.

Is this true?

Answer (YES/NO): NO